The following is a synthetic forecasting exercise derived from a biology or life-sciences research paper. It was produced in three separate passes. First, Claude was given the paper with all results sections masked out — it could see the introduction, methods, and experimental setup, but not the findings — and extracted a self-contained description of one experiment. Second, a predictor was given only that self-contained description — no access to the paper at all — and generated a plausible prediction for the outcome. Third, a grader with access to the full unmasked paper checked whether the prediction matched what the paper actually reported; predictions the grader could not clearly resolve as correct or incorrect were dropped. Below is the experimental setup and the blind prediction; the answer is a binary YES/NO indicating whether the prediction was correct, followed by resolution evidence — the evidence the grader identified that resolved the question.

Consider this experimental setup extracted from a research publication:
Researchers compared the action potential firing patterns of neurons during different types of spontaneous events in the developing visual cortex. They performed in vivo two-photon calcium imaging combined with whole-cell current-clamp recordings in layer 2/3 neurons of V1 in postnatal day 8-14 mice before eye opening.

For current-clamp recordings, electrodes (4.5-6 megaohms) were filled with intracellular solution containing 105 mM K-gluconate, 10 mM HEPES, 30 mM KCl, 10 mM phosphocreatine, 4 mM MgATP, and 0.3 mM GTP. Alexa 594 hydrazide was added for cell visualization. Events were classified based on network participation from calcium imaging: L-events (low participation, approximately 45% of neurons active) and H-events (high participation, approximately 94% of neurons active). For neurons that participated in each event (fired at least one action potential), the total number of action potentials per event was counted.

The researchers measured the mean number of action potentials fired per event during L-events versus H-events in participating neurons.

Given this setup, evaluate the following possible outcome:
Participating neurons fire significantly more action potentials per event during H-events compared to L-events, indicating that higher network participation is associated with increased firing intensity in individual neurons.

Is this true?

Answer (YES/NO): YES